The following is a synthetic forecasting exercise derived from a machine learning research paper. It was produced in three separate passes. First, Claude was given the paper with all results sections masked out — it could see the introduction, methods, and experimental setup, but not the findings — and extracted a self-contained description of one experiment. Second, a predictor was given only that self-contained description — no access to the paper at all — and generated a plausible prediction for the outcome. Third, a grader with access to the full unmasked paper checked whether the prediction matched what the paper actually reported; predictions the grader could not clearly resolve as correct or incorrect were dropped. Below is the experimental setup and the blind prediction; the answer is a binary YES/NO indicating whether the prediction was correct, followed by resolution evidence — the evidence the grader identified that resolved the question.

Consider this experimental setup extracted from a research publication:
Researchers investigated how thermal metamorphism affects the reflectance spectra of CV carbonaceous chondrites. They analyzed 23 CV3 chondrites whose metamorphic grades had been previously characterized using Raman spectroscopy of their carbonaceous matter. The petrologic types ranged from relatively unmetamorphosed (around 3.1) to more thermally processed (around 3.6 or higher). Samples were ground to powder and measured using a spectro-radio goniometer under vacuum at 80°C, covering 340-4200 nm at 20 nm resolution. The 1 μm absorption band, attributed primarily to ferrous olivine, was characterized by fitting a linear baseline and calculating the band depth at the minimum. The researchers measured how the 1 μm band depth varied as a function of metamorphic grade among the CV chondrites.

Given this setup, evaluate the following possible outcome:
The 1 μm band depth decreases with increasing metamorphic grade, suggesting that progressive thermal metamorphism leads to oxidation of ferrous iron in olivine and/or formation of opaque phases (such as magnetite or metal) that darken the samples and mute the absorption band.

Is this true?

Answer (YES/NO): NO